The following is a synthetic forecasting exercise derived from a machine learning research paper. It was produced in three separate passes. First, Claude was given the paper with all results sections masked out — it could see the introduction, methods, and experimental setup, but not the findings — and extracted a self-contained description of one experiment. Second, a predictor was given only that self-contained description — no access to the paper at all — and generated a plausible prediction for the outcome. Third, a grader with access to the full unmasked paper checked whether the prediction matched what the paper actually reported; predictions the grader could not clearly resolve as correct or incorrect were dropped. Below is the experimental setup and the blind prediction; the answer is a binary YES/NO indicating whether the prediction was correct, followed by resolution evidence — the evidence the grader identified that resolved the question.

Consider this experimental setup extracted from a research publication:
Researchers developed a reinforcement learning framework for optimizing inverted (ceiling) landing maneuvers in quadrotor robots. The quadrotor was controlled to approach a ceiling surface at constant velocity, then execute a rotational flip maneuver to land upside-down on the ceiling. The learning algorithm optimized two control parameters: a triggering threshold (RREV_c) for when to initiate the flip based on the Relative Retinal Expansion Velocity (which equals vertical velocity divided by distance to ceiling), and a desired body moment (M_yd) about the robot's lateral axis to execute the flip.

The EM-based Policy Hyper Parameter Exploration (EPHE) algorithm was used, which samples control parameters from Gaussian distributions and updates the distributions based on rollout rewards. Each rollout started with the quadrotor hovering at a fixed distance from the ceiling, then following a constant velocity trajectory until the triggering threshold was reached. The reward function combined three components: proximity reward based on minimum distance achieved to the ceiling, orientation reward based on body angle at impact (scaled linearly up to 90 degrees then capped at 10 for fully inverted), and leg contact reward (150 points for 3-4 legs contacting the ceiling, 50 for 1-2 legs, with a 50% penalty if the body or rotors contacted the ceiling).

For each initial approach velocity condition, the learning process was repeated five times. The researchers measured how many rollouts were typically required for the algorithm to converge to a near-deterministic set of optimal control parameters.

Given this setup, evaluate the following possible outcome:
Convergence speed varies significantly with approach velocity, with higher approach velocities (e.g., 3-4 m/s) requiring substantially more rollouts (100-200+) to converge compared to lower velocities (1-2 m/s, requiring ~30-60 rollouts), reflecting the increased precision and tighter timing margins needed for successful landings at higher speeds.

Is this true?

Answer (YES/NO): NO